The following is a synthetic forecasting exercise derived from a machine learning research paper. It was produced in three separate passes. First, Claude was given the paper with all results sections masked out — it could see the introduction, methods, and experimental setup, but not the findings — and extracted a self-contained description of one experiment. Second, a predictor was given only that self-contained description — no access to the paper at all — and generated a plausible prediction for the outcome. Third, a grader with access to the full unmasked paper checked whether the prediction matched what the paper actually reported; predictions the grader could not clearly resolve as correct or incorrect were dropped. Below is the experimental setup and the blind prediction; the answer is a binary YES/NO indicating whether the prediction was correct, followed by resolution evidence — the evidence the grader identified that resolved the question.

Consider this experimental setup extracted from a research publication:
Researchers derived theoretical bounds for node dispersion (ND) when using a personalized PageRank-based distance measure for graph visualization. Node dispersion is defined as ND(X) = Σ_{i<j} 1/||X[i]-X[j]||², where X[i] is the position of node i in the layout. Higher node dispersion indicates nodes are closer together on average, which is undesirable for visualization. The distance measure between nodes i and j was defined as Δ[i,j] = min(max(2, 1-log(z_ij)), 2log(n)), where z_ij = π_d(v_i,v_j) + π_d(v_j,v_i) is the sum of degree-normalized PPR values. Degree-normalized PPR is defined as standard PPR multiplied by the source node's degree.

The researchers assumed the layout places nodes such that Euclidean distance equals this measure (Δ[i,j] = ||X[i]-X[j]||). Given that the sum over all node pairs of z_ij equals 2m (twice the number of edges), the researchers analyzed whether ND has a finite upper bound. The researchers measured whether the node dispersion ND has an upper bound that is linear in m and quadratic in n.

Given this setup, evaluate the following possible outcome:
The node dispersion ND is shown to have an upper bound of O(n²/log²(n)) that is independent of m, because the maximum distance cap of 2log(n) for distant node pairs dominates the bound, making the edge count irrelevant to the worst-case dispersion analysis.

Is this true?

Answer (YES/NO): NO